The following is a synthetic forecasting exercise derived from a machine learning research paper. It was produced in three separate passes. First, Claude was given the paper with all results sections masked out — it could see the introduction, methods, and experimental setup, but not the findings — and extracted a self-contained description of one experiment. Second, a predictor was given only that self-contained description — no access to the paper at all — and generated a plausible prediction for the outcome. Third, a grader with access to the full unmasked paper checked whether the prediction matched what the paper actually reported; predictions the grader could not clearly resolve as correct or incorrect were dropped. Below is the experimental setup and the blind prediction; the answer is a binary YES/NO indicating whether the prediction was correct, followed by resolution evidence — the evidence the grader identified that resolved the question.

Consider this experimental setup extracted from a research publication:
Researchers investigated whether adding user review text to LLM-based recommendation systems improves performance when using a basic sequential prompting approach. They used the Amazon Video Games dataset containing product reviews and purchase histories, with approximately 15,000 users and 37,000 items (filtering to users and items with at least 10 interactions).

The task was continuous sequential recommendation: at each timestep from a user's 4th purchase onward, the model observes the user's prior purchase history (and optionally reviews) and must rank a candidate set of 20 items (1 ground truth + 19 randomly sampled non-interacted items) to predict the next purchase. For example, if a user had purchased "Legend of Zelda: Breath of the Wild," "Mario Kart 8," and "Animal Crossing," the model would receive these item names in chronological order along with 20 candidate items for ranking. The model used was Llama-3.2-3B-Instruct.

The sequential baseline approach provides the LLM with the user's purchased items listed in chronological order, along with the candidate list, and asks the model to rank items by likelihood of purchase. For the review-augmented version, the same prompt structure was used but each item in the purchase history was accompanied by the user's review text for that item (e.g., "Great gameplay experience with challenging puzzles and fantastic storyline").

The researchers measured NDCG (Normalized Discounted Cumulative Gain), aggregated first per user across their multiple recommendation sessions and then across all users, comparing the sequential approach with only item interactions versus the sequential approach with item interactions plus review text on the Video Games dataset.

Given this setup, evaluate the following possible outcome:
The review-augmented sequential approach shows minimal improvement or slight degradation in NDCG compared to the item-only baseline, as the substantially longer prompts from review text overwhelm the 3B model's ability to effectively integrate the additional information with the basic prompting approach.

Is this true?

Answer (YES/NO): NO